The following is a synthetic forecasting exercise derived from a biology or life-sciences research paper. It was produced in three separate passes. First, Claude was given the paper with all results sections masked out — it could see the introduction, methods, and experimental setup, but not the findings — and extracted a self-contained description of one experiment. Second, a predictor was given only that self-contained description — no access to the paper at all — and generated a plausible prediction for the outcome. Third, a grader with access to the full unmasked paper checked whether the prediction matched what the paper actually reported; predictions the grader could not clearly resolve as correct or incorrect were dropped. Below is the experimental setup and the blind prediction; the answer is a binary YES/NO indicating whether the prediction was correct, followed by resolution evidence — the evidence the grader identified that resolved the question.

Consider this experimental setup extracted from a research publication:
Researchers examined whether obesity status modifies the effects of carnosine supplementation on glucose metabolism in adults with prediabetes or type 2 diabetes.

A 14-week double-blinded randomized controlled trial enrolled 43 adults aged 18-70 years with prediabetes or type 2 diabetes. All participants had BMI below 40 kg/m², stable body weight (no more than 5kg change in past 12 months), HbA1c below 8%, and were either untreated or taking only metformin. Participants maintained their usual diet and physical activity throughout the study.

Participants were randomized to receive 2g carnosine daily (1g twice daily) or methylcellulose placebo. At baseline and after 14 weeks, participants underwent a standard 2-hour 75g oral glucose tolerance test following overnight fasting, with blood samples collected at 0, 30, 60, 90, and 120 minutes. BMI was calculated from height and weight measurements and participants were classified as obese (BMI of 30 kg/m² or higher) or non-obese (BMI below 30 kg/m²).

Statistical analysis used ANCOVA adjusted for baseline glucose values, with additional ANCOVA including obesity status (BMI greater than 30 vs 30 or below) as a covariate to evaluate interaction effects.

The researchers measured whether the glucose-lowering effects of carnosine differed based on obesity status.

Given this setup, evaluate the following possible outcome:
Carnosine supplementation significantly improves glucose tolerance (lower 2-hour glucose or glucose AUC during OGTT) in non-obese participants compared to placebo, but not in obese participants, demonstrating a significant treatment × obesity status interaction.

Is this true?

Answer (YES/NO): NO